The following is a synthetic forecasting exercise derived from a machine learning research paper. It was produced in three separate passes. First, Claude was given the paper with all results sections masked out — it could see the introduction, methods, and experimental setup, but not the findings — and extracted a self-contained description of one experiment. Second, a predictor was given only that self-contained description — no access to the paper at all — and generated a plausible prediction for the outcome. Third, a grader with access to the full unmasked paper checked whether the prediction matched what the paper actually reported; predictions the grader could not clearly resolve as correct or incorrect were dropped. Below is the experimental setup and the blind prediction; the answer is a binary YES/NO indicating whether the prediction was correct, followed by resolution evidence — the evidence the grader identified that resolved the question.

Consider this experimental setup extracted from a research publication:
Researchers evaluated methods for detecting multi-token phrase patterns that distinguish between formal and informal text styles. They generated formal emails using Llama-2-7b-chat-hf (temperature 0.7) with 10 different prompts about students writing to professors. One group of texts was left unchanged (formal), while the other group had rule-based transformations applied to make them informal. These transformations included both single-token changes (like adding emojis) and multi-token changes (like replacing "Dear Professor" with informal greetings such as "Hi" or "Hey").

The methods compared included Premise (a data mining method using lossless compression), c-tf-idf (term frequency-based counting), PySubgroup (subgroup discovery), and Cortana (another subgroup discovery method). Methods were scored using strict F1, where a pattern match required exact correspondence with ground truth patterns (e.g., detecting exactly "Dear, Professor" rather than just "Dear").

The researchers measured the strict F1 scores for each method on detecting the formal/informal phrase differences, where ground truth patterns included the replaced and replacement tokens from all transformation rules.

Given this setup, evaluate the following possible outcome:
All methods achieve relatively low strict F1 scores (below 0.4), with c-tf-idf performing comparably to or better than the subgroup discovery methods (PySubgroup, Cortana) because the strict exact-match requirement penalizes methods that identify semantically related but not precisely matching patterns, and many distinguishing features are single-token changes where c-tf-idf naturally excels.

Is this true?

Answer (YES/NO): YES